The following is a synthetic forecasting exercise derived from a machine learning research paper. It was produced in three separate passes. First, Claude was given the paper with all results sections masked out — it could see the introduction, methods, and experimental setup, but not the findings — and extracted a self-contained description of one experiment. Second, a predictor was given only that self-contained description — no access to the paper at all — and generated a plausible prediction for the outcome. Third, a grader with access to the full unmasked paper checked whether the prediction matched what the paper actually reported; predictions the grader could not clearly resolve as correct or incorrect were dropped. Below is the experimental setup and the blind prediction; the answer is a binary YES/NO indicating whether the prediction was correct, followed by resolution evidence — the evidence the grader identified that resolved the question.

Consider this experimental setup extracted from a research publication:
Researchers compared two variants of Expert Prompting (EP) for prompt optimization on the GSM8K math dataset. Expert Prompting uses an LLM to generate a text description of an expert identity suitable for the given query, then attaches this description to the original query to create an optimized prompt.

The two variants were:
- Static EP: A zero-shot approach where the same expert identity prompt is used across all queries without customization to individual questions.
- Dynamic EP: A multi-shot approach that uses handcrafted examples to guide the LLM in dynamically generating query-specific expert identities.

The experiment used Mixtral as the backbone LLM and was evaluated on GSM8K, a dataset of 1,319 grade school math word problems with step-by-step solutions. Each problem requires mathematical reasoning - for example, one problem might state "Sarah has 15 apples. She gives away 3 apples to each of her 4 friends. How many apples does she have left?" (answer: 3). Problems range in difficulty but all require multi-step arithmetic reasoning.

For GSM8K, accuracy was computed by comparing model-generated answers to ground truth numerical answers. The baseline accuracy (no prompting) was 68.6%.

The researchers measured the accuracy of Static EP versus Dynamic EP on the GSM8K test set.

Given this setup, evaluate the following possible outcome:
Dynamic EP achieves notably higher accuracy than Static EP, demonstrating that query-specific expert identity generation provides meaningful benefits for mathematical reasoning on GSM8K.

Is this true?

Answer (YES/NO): NO